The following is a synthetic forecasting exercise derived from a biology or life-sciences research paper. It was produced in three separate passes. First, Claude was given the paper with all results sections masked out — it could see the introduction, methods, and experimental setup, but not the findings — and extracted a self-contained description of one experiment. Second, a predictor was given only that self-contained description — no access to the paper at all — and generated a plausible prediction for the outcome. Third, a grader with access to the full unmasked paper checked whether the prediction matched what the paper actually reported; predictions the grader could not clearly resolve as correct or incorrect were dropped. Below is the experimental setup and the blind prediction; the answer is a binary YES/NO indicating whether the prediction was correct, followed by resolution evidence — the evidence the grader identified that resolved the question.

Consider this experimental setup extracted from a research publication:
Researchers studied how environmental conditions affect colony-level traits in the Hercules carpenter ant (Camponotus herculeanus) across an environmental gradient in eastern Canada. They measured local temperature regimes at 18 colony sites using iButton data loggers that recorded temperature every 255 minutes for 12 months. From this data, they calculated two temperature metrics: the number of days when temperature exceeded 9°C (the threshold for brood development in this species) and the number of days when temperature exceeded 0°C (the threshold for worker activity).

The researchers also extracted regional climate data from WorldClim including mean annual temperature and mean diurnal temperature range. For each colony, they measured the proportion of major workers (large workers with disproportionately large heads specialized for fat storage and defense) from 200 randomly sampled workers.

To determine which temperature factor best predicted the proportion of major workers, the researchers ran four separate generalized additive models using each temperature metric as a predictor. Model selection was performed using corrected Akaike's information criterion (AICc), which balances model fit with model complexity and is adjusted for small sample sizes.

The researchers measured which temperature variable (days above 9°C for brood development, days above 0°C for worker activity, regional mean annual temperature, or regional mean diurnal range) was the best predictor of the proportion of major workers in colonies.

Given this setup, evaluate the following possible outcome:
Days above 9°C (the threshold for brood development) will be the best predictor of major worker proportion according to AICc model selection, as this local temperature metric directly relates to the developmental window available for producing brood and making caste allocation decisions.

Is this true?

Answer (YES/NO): NO